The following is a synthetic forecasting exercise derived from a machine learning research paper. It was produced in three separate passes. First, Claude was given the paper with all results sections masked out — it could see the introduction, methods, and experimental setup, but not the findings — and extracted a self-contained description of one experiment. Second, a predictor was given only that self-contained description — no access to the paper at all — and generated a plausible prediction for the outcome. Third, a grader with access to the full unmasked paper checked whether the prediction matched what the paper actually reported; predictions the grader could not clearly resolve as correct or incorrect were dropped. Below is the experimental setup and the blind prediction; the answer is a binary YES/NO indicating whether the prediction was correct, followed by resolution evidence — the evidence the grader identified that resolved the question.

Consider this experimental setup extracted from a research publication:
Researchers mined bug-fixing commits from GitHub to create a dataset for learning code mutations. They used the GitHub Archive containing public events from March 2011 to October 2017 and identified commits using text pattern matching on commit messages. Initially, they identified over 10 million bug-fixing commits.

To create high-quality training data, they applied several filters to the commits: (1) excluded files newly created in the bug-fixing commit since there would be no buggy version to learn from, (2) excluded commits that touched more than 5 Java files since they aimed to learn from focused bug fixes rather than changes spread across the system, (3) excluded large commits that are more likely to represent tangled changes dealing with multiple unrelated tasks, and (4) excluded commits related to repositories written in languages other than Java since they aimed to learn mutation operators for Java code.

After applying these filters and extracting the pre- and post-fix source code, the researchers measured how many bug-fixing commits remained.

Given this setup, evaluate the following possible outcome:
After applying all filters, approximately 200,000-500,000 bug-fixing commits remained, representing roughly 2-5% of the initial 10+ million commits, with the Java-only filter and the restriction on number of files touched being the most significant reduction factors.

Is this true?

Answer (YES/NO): NO